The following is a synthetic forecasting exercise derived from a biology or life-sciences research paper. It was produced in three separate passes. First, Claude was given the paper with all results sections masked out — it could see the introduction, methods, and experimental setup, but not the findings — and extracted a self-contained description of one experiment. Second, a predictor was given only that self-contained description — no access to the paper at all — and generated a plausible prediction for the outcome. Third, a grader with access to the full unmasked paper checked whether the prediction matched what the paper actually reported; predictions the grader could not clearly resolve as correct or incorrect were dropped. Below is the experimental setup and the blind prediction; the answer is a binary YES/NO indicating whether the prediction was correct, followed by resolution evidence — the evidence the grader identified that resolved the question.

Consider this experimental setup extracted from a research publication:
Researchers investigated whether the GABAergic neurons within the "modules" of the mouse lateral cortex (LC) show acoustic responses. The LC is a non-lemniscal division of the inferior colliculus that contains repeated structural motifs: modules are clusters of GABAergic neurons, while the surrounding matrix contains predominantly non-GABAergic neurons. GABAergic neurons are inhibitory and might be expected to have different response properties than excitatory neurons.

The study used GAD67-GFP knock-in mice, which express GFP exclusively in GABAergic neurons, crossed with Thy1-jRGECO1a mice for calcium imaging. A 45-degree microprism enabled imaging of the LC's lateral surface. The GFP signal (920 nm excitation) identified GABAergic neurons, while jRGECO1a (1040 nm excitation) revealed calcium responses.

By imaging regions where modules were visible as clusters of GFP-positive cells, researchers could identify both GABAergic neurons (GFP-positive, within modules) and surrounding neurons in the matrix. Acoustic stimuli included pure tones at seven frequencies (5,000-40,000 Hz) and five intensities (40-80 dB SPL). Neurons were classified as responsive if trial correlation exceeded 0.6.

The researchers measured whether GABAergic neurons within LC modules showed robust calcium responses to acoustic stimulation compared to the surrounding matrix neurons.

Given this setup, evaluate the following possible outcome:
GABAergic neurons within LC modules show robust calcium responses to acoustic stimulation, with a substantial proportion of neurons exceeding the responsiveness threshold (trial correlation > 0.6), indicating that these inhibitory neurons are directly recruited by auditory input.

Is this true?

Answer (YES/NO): NO